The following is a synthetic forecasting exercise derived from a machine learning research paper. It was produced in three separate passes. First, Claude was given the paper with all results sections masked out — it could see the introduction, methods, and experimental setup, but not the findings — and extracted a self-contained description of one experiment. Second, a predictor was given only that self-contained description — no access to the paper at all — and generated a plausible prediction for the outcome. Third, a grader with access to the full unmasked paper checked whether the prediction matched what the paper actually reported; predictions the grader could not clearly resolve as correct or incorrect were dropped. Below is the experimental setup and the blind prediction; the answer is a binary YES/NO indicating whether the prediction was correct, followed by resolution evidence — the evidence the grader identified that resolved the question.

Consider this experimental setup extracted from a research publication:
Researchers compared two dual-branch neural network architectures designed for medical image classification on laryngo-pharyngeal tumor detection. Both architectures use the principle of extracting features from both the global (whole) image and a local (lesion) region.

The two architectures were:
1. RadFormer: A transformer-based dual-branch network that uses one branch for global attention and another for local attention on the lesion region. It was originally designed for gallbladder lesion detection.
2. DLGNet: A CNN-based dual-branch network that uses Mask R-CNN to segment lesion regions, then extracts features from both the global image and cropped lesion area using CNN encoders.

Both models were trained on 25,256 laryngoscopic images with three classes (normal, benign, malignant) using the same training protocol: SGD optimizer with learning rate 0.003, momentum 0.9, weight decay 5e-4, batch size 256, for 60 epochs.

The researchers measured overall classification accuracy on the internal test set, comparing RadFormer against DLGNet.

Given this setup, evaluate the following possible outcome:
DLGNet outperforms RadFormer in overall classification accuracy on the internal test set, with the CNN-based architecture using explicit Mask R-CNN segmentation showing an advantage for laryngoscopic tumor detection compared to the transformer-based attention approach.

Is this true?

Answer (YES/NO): YES